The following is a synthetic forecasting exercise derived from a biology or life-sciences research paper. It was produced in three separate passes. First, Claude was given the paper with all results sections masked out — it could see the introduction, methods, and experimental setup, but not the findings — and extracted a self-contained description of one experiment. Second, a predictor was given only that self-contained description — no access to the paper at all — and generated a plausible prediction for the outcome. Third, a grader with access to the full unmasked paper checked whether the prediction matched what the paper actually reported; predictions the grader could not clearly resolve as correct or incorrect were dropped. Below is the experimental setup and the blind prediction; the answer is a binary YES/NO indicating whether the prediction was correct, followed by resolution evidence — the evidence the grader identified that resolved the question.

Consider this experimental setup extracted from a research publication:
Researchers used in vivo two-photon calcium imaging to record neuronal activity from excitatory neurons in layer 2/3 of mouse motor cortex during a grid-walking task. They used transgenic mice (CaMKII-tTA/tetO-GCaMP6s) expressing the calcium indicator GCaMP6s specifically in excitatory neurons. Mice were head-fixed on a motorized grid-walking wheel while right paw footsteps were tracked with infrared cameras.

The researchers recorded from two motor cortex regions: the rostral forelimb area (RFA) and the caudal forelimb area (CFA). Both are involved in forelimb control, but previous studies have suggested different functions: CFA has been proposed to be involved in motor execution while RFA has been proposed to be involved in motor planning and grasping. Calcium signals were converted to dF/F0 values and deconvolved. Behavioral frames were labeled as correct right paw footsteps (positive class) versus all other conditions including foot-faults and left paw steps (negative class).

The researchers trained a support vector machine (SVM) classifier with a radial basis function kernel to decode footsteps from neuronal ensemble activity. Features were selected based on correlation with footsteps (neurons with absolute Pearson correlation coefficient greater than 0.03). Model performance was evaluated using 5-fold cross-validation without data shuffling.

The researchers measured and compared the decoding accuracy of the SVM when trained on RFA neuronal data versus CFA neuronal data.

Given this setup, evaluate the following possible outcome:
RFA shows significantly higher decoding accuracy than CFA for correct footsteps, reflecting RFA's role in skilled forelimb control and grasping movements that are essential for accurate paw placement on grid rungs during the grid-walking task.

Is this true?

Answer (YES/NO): NO